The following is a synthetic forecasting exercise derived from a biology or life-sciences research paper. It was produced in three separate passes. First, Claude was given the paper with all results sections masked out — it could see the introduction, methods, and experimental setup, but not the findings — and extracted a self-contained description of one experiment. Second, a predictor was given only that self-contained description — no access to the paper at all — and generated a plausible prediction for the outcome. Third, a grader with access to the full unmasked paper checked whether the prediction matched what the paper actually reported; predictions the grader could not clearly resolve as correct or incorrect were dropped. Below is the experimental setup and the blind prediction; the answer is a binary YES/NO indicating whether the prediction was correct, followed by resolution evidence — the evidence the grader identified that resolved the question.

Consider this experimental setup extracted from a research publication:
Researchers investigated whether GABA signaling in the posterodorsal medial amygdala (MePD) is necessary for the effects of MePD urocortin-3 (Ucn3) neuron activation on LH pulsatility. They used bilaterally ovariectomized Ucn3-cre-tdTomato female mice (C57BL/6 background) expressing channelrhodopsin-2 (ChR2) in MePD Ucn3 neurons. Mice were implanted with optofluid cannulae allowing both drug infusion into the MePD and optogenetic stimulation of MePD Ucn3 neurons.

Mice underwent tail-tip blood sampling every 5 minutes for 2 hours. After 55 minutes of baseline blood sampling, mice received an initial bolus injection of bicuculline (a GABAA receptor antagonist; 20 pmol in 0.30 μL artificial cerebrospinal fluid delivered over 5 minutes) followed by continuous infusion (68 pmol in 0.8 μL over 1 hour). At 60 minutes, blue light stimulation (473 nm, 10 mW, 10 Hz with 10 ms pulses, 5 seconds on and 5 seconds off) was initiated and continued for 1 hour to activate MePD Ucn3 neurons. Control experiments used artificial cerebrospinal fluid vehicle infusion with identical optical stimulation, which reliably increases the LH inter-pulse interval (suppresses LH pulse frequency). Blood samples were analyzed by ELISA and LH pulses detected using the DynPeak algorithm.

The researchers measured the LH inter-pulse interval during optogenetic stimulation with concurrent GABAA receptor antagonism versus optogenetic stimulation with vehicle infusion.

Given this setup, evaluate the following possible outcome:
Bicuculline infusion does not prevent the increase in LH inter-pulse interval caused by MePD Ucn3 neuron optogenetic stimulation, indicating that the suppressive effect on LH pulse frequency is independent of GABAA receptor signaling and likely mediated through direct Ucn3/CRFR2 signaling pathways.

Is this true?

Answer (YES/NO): NO